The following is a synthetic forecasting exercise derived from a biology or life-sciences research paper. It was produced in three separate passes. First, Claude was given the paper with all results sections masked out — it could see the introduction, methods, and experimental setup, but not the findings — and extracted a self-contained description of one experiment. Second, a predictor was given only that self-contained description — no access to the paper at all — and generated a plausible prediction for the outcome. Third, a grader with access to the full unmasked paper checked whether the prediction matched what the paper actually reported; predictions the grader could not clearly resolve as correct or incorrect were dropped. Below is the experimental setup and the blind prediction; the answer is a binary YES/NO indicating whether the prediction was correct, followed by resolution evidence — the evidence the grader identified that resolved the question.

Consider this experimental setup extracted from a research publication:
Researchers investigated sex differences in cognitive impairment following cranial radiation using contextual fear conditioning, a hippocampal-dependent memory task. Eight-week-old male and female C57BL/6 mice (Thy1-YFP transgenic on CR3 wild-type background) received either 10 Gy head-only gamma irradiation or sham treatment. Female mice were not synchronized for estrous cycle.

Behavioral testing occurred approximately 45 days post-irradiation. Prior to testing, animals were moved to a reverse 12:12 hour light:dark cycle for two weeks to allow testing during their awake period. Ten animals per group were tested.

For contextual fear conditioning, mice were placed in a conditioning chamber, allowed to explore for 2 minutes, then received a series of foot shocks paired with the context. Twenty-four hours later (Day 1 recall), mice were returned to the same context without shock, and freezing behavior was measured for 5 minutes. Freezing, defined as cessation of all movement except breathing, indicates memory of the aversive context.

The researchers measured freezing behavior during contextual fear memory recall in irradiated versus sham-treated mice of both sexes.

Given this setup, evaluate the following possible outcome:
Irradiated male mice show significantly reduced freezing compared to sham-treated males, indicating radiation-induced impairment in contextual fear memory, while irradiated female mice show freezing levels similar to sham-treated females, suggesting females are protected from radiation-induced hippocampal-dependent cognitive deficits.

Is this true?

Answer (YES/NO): NO